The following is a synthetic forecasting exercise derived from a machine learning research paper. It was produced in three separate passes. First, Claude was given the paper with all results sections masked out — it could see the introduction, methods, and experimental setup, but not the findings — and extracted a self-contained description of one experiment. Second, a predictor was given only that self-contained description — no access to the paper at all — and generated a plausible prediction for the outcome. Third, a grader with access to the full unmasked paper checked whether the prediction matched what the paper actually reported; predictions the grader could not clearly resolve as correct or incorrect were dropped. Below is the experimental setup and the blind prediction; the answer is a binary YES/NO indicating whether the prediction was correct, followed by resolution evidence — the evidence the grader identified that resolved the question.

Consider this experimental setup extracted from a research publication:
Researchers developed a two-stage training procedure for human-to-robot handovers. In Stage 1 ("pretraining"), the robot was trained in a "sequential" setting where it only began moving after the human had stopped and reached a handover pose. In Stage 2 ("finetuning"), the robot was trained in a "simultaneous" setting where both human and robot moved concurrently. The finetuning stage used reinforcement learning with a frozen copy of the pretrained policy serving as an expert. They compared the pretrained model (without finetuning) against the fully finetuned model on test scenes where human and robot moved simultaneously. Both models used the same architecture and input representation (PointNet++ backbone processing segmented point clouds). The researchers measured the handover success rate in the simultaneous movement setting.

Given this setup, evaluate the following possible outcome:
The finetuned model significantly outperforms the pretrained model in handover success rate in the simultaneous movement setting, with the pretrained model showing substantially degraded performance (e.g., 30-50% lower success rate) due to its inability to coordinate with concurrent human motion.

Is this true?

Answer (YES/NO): NO